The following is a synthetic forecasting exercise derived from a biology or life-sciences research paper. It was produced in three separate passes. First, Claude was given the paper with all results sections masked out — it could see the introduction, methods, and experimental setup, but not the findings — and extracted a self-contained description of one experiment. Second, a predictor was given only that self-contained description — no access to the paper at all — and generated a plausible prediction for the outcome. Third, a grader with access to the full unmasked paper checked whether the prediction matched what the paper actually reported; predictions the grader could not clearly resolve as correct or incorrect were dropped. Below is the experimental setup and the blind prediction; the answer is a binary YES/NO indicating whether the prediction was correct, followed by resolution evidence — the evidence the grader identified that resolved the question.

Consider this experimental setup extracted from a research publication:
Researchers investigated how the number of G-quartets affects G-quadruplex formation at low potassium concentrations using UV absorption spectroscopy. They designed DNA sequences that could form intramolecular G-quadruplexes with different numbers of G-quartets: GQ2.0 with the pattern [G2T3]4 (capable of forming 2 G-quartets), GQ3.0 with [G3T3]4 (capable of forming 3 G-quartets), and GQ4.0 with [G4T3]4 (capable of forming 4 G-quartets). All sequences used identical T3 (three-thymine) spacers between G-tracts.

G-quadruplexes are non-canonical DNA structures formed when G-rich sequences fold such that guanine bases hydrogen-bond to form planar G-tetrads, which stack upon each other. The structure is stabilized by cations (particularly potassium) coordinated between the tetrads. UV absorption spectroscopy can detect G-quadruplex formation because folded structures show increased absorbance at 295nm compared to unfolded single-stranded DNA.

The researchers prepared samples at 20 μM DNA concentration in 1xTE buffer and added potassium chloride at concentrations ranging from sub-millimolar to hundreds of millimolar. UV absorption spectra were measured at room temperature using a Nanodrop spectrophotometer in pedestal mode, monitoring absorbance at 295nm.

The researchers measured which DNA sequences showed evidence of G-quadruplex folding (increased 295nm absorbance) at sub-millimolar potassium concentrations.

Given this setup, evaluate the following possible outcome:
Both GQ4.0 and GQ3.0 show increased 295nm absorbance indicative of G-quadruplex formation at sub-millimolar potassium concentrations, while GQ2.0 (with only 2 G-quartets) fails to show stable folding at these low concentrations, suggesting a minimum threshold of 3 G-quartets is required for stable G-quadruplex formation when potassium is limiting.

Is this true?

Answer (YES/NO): NO